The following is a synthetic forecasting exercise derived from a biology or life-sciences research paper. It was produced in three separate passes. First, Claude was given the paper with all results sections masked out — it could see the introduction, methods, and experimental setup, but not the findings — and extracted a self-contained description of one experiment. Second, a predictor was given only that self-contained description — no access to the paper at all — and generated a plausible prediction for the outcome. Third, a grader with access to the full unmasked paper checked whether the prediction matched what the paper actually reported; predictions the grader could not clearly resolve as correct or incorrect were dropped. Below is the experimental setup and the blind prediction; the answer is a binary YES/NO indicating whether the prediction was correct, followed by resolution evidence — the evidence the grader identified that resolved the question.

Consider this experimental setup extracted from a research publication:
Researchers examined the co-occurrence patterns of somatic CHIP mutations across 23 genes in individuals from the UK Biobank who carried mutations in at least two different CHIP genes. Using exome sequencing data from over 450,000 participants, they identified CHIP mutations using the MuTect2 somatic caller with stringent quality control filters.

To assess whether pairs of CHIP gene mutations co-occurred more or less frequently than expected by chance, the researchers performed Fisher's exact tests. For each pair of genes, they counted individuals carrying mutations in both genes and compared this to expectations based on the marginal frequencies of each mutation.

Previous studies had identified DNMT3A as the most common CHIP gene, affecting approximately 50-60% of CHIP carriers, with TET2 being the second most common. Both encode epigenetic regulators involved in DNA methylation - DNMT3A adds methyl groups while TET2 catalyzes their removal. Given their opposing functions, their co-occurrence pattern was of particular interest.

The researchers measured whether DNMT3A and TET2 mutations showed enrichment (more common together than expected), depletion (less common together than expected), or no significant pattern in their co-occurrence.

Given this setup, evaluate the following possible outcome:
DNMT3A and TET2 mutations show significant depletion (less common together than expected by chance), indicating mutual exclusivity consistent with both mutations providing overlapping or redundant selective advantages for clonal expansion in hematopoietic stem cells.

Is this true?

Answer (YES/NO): NO